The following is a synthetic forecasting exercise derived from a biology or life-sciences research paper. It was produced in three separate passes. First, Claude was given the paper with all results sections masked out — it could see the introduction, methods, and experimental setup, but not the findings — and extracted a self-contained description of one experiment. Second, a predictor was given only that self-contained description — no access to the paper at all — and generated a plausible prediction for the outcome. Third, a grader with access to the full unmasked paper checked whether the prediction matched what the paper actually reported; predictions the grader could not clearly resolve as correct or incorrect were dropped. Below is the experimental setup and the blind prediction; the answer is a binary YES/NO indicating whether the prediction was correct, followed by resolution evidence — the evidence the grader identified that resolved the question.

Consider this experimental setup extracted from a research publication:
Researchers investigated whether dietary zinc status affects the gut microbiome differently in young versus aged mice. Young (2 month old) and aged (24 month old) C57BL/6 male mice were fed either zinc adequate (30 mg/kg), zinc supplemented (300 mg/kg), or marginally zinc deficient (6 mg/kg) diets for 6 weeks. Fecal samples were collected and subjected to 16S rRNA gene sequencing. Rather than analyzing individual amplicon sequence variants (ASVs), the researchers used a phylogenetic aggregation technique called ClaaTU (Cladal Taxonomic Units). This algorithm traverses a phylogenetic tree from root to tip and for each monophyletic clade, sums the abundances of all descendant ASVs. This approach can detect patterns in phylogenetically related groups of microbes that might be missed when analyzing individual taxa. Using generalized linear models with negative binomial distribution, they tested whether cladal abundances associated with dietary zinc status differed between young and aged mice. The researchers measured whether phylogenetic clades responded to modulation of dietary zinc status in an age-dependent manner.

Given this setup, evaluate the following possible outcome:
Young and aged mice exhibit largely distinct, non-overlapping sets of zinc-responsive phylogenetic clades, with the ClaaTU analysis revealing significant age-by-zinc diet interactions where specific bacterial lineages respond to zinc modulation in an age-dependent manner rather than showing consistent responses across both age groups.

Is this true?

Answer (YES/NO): YES